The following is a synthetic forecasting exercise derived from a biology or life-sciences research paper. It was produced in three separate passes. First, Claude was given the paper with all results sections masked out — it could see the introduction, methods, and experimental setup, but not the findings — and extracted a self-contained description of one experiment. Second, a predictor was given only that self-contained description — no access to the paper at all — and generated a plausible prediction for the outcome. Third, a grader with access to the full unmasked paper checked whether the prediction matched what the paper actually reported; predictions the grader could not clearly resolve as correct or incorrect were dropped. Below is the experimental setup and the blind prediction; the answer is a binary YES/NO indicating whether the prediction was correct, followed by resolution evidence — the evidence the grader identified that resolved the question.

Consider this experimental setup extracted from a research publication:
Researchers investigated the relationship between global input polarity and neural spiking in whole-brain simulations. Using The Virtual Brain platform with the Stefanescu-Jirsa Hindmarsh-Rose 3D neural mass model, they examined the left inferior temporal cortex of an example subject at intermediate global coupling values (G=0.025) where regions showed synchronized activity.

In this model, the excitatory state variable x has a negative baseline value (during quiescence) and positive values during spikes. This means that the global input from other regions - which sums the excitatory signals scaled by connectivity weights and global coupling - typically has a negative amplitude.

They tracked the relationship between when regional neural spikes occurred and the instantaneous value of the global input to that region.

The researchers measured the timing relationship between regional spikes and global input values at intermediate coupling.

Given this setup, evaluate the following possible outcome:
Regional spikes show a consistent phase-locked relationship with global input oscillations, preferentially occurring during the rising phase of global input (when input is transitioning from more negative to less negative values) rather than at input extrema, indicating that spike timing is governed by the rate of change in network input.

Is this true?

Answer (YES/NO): NO